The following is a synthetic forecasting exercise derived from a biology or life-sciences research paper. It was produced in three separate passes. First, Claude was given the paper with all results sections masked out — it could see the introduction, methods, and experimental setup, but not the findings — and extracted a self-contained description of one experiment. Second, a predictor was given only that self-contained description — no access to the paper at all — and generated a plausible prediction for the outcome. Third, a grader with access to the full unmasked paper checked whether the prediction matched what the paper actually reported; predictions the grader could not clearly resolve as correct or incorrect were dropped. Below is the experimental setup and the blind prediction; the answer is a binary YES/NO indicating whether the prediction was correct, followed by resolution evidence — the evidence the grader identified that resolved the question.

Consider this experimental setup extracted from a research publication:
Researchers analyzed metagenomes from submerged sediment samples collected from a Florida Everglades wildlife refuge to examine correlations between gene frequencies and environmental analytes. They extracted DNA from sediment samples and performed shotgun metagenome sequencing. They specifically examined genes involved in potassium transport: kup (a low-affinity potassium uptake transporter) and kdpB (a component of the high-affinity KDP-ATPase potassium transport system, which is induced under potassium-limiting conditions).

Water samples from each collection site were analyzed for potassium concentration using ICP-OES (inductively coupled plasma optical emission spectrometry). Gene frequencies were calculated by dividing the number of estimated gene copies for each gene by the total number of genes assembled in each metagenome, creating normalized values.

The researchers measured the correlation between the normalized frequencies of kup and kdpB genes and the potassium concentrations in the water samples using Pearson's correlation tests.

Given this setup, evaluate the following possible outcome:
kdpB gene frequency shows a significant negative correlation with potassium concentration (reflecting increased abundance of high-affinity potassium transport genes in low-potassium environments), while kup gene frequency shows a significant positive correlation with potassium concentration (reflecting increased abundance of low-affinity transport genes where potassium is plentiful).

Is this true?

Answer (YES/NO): NO